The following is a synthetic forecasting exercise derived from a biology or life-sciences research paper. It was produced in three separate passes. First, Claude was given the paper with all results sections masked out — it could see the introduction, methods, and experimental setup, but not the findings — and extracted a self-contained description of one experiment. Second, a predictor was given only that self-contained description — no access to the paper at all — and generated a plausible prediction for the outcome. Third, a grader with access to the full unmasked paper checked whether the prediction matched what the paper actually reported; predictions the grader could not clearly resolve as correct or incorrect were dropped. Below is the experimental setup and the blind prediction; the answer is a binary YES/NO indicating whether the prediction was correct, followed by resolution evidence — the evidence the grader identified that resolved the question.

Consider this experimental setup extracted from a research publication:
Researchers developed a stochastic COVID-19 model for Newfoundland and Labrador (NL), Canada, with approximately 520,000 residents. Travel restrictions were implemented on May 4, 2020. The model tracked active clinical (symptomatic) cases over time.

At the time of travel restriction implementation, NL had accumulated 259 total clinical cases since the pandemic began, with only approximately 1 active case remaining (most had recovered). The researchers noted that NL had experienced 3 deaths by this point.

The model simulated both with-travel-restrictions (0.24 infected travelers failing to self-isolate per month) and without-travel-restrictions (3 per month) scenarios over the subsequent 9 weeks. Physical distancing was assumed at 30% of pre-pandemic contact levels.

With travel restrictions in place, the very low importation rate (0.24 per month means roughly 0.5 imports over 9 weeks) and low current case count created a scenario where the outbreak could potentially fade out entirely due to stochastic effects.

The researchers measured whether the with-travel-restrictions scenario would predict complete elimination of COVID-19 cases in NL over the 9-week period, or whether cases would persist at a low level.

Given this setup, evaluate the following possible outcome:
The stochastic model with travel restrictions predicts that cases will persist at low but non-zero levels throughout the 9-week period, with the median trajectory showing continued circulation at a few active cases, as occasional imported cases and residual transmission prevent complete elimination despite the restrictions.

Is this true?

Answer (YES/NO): YES